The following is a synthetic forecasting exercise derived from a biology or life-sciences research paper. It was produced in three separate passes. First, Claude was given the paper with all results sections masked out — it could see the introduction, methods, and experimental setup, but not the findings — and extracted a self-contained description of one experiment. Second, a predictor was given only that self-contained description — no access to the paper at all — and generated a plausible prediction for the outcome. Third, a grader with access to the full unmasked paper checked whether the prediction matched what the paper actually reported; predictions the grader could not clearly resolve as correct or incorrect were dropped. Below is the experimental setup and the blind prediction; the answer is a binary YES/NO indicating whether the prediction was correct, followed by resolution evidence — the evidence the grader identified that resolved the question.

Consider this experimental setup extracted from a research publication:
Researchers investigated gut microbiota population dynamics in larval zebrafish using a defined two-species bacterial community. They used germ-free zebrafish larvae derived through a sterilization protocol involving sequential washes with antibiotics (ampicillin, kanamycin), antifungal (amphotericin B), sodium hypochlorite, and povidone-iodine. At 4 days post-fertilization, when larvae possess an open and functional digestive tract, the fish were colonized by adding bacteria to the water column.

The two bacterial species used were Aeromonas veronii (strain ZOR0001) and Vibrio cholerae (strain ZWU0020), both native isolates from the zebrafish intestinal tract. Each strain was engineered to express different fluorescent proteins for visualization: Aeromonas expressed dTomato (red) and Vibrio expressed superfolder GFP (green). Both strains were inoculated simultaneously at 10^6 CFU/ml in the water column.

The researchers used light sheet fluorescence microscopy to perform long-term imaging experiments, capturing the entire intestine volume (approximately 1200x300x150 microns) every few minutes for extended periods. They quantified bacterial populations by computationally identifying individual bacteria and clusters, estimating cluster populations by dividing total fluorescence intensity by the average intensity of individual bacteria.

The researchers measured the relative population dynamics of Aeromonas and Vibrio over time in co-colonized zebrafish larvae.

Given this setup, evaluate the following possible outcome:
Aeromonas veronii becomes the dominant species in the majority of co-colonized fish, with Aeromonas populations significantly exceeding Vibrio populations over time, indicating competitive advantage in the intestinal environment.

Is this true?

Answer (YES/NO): NO